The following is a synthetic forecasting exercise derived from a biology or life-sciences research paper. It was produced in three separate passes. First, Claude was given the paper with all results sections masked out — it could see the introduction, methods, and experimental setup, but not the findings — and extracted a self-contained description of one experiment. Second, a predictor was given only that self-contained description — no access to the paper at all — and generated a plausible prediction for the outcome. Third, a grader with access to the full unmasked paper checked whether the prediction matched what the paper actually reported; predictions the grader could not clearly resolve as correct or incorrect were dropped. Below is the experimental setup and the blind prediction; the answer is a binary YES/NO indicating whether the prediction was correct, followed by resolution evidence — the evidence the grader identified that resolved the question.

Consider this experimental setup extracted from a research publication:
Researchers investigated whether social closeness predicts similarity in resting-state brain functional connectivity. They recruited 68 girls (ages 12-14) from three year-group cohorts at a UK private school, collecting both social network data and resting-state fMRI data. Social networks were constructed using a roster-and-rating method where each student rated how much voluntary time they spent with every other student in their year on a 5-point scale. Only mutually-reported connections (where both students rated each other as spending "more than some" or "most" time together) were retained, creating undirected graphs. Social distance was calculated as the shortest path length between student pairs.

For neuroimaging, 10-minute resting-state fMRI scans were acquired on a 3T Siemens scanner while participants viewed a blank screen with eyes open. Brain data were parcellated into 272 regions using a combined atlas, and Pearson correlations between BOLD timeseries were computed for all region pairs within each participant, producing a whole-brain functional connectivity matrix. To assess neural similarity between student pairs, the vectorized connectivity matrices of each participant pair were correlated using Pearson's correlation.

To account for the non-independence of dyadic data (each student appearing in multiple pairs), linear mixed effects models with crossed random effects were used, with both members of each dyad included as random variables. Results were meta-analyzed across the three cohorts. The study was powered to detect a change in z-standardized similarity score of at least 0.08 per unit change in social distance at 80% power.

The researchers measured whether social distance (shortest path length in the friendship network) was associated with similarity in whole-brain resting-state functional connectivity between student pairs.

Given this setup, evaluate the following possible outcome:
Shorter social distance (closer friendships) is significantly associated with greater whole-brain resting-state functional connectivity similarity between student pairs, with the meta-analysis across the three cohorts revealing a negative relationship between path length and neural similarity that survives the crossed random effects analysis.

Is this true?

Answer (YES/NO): NO